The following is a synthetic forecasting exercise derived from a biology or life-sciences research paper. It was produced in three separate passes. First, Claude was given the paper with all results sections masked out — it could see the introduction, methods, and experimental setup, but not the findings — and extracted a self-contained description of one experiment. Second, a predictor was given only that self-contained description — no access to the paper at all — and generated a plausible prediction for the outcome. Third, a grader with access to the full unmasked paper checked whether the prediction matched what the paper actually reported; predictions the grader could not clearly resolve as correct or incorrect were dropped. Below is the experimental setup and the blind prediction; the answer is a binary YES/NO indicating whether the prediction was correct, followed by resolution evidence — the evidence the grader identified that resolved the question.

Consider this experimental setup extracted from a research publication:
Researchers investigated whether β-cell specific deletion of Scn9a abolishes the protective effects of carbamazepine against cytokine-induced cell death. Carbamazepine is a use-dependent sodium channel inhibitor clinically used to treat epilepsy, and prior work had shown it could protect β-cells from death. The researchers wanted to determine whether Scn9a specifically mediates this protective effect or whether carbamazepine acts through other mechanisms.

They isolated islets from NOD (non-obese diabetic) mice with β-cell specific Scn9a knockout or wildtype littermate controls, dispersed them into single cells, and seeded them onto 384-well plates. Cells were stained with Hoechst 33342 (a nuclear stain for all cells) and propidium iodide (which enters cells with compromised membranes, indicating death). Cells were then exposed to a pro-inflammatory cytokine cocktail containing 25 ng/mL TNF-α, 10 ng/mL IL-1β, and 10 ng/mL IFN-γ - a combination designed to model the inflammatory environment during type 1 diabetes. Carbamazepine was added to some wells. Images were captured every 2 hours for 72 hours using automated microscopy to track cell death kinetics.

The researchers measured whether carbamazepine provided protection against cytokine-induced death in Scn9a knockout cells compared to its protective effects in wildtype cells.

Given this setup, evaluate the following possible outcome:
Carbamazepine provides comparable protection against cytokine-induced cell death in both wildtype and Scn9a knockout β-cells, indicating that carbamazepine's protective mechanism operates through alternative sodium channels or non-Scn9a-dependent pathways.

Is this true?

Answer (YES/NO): NO